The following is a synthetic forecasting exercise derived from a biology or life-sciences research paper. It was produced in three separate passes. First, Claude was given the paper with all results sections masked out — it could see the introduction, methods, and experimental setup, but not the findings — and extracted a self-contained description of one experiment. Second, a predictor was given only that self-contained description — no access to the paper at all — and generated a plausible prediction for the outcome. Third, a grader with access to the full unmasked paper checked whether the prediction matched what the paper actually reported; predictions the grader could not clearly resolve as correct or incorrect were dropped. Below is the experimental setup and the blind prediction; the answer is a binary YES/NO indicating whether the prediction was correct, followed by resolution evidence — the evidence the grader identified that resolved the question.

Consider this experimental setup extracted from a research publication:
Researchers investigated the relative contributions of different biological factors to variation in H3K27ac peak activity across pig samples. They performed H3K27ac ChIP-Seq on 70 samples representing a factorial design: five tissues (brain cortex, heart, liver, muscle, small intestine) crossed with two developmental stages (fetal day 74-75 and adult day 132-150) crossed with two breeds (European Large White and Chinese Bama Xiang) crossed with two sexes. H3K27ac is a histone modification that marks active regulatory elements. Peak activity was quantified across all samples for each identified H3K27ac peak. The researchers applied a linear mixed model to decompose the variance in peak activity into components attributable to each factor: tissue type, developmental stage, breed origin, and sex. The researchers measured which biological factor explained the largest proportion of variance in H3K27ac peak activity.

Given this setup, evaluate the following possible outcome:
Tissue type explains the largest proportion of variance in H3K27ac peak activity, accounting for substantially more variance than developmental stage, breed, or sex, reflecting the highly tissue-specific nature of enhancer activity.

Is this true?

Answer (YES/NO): YES